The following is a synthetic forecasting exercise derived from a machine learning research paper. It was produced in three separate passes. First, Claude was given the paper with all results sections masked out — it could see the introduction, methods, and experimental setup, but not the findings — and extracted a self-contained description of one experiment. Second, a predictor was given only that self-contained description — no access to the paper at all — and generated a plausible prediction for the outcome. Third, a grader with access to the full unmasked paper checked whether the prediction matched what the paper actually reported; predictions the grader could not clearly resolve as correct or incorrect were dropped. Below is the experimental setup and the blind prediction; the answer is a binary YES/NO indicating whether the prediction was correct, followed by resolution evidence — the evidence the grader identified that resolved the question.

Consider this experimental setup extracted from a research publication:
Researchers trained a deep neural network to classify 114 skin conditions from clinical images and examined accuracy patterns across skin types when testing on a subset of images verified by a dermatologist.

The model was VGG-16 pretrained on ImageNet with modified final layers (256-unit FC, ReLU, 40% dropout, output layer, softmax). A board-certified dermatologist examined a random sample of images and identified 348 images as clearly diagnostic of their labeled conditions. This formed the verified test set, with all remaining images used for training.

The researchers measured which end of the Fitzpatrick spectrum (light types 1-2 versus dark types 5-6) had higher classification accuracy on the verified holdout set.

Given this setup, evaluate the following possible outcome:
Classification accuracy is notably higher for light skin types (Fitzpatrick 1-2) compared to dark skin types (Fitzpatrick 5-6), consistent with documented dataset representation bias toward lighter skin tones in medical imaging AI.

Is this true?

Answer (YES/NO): NO